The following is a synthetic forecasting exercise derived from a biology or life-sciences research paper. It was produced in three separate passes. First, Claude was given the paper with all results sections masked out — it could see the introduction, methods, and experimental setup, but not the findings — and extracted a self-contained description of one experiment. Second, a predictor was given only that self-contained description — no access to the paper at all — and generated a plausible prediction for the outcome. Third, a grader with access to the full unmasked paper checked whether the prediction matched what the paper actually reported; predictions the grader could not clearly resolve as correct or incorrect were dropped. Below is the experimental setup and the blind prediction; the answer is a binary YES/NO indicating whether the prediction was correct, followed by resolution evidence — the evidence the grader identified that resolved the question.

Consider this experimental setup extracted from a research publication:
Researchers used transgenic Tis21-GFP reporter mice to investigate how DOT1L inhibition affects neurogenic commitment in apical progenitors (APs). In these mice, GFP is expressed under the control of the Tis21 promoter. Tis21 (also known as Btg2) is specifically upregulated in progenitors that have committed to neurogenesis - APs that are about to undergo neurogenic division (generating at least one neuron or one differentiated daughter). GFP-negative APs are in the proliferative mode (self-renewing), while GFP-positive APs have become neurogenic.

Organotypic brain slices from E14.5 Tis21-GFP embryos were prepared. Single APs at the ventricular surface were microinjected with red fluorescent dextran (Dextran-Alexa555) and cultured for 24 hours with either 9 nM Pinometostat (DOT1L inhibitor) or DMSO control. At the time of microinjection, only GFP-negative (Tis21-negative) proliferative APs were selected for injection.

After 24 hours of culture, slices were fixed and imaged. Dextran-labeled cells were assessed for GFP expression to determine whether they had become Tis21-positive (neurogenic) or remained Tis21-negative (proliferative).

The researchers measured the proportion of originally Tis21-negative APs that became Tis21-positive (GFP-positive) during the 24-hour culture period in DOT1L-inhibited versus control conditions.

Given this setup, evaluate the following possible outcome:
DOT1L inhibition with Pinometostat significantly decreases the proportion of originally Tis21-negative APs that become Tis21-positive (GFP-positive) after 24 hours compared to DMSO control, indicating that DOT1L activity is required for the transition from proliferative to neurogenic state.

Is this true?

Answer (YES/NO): NO